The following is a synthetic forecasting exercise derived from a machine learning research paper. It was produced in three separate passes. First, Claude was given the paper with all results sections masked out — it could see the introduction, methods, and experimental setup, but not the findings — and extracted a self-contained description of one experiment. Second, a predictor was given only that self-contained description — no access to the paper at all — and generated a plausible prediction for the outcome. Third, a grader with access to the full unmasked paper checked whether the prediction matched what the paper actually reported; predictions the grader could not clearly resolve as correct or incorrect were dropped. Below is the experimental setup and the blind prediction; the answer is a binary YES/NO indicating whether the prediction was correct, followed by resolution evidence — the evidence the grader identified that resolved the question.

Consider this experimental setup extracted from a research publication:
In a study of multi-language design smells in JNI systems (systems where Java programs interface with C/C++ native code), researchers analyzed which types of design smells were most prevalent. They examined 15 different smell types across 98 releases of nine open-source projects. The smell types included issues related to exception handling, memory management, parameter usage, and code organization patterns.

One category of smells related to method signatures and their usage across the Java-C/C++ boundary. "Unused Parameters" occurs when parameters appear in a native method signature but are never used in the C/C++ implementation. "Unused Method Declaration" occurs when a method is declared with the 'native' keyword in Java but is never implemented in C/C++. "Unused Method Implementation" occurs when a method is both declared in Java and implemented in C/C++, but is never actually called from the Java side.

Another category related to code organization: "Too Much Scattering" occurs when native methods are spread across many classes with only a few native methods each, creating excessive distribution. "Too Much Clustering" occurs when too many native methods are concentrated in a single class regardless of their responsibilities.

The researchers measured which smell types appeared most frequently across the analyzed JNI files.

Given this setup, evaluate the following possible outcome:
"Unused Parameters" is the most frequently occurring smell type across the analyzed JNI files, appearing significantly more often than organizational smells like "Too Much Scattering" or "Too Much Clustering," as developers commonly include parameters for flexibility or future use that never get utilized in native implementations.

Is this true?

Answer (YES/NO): YES